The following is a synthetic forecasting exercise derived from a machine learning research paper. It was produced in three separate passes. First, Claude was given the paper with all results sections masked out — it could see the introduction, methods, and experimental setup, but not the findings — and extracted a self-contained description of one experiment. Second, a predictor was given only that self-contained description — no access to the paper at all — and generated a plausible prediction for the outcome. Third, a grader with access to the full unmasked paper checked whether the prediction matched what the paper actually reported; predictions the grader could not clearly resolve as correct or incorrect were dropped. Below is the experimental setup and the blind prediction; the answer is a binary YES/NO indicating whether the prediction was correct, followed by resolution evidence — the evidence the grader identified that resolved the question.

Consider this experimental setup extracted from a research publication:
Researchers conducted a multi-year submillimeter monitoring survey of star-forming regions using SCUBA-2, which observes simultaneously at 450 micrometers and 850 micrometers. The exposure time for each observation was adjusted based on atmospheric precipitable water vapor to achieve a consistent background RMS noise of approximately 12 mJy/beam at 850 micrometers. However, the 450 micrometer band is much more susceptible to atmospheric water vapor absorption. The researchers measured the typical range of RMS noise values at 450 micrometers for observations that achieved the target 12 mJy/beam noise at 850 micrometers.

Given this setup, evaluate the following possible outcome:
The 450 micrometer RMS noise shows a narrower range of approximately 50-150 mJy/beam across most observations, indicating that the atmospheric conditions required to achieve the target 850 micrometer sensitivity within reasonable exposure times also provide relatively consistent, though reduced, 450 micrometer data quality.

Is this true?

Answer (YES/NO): NO